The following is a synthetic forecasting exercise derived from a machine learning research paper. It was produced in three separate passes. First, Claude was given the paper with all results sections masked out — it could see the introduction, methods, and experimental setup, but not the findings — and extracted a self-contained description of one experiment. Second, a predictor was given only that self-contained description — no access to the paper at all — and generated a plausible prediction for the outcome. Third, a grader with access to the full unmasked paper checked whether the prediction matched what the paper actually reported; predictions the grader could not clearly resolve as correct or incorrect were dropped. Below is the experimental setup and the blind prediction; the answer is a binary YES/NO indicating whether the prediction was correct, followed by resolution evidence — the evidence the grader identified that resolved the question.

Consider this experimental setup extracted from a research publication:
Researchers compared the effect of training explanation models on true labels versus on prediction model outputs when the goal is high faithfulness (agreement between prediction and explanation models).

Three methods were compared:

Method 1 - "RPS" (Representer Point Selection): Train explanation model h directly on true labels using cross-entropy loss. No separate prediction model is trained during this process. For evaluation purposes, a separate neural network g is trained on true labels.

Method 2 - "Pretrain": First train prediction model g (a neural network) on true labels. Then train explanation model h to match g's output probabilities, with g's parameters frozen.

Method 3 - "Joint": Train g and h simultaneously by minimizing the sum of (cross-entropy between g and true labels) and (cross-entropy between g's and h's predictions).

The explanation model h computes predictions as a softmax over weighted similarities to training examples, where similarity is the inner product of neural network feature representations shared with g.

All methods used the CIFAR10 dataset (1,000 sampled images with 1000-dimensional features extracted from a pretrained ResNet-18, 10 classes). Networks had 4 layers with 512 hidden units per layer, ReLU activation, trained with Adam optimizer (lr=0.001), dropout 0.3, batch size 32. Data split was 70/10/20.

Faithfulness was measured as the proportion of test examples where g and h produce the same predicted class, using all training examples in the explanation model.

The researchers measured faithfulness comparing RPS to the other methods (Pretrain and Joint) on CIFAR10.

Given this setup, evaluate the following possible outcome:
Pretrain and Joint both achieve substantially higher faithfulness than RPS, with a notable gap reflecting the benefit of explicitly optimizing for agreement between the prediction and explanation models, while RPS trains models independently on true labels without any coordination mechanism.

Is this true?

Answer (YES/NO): NO